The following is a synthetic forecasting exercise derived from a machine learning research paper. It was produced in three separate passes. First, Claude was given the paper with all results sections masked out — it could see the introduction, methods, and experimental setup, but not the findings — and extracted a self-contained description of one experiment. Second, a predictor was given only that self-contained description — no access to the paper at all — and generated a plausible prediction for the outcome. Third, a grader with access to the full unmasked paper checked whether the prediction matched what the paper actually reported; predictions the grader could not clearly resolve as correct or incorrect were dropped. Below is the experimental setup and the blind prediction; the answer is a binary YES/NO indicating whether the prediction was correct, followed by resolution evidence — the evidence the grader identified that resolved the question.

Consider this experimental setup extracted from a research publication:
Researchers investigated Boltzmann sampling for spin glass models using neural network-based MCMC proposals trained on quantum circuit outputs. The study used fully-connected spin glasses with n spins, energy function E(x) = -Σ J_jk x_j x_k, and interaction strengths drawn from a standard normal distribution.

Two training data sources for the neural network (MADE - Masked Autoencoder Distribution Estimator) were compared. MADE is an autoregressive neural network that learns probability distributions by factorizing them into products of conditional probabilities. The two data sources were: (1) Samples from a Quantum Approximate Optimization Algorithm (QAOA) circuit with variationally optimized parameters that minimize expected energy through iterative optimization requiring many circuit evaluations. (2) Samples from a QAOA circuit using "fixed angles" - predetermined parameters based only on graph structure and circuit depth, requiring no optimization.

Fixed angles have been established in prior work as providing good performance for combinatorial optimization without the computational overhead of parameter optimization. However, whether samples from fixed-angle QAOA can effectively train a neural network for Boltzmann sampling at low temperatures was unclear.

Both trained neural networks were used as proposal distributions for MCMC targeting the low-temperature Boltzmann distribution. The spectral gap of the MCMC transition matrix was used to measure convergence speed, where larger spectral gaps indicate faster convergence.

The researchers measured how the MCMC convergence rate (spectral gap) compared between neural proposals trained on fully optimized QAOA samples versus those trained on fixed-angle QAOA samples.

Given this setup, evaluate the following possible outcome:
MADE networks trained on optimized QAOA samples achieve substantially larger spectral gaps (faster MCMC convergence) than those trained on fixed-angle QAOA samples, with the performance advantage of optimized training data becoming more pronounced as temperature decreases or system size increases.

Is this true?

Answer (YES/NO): NO